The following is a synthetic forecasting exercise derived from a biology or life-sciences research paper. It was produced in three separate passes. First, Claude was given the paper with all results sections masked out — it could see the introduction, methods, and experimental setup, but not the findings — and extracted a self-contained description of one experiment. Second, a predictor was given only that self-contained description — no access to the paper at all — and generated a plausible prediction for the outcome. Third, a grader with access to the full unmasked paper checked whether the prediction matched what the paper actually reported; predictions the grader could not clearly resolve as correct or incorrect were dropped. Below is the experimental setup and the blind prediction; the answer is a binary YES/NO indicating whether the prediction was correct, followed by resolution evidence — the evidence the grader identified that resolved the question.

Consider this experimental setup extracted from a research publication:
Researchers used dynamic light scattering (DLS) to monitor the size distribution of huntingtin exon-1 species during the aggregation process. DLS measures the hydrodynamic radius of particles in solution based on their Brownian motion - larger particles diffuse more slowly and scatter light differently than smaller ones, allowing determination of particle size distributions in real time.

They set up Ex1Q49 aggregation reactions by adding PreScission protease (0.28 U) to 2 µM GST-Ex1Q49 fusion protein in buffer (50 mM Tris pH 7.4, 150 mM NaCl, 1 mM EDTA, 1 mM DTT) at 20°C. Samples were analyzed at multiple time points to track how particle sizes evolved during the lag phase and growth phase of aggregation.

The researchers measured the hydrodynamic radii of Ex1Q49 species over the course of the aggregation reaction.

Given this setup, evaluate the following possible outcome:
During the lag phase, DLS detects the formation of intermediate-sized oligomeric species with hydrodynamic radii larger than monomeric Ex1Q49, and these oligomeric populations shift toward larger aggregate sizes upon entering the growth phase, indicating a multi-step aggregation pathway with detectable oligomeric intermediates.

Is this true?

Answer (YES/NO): NO